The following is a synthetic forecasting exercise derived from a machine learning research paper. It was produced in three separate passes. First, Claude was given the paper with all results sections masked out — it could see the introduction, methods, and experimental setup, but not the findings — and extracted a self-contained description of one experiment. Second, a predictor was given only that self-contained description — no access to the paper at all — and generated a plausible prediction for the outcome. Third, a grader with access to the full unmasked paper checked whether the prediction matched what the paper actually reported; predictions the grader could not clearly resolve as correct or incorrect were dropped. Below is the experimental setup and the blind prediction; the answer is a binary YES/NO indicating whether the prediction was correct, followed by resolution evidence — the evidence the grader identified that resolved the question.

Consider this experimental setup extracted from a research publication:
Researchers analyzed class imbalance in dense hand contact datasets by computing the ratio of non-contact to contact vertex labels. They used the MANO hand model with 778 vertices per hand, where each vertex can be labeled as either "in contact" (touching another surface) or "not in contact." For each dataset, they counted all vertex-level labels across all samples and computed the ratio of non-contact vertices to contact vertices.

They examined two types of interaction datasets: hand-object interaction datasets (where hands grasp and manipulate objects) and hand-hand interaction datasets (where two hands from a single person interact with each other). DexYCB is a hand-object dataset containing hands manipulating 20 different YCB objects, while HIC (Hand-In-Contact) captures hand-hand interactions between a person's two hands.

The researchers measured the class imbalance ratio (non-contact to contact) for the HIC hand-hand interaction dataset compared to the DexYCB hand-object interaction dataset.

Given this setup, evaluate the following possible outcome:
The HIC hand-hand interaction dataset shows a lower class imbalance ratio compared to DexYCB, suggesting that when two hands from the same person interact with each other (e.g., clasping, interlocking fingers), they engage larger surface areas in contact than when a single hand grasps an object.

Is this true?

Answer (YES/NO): NO